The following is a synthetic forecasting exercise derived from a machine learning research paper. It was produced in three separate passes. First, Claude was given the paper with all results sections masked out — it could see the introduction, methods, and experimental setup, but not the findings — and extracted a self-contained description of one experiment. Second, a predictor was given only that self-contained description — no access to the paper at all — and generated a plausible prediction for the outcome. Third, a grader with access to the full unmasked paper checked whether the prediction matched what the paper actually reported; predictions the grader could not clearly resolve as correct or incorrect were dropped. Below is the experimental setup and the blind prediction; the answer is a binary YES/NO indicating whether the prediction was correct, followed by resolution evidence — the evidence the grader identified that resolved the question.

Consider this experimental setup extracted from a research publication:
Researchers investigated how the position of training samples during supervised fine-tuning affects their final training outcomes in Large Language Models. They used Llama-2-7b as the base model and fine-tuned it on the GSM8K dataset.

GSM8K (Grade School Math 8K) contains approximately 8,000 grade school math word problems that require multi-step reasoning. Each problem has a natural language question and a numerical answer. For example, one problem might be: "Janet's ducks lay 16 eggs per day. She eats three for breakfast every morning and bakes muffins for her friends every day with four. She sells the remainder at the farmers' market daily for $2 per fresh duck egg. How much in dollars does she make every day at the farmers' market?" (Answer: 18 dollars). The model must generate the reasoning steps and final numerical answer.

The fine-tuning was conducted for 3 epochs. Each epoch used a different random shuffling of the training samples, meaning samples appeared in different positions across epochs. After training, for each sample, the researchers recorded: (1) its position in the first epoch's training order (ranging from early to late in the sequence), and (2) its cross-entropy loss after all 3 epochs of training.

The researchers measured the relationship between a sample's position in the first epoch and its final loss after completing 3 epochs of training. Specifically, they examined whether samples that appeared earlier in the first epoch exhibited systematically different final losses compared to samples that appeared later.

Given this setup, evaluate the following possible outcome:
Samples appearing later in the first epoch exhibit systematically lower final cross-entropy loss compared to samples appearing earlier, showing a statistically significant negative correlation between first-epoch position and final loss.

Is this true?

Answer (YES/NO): YES